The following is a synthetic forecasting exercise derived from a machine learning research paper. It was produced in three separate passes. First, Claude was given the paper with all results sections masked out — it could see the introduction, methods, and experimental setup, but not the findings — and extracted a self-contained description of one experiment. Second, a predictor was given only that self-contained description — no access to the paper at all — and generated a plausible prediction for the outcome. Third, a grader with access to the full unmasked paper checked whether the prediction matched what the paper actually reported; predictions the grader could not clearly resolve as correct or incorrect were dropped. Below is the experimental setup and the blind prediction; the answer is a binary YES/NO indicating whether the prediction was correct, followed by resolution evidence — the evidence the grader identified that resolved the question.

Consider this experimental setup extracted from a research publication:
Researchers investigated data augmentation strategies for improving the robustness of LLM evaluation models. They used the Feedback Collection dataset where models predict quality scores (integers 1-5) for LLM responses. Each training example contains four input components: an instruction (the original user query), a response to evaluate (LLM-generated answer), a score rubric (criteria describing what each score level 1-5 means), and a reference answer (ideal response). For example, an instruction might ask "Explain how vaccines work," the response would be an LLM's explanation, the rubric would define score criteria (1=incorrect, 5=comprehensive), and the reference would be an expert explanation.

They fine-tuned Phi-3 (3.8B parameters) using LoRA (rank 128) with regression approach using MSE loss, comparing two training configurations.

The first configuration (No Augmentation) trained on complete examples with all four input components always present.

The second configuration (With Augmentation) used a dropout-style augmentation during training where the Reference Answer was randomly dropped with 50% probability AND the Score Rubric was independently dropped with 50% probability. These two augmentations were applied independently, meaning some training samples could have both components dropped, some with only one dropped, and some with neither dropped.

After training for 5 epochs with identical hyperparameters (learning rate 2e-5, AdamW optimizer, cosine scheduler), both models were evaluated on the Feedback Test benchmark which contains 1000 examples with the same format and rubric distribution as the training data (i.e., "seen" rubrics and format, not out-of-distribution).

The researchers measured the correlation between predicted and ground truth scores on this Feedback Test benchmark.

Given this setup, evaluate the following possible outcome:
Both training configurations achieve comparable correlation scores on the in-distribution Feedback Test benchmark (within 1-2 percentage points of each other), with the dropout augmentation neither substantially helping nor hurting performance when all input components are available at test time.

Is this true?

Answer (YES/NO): YES